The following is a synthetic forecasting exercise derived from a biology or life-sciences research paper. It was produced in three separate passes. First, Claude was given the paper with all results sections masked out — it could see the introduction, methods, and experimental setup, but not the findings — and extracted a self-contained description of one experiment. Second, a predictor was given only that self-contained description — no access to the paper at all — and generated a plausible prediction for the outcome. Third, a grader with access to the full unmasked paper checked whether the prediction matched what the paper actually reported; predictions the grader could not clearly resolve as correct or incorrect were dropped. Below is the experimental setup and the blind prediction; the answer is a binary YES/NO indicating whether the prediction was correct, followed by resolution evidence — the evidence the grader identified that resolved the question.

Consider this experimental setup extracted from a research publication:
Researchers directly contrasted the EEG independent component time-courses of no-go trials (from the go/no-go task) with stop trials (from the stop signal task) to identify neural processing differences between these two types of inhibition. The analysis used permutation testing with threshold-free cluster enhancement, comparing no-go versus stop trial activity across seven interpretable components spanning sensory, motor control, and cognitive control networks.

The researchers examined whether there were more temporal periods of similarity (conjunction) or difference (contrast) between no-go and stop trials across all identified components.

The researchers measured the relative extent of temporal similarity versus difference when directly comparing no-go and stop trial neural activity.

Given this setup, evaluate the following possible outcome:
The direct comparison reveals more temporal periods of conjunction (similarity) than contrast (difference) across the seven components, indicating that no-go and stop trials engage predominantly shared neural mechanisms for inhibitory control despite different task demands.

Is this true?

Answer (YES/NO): NO